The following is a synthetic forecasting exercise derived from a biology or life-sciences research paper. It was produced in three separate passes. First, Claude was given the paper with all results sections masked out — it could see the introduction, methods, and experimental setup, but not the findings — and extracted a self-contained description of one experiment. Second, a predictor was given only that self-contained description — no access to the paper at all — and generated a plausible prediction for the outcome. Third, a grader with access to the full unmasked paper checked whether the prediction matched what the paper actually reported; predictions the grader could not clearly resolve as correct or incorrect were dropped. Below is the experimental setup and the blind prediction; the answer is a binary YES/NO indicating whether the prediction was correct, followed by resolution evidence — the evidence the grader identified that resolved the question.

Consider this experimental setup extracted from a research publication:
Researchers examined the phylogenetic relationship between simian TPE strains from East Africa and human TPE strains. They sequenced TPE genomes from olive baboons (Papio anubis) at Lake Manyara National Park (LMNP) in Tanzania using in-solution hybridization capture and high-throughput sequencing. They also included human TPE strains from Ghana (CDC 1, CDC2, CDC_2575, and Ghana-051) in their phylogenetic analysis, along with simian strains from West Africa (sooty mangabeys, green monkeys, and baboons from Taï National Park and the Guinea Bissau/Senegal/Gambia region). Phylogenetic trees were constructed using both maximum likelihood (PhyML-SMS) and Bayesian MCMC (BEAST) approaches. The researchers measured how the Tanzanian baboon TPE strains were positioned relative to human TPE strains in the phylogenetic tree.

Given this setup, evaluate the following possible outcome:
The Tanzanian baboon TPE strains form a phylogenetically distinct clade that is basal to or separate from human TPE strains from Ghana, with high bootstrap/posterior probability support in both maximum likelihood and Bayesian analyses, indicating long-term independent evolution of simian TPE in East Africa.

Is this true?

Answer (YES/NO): NO